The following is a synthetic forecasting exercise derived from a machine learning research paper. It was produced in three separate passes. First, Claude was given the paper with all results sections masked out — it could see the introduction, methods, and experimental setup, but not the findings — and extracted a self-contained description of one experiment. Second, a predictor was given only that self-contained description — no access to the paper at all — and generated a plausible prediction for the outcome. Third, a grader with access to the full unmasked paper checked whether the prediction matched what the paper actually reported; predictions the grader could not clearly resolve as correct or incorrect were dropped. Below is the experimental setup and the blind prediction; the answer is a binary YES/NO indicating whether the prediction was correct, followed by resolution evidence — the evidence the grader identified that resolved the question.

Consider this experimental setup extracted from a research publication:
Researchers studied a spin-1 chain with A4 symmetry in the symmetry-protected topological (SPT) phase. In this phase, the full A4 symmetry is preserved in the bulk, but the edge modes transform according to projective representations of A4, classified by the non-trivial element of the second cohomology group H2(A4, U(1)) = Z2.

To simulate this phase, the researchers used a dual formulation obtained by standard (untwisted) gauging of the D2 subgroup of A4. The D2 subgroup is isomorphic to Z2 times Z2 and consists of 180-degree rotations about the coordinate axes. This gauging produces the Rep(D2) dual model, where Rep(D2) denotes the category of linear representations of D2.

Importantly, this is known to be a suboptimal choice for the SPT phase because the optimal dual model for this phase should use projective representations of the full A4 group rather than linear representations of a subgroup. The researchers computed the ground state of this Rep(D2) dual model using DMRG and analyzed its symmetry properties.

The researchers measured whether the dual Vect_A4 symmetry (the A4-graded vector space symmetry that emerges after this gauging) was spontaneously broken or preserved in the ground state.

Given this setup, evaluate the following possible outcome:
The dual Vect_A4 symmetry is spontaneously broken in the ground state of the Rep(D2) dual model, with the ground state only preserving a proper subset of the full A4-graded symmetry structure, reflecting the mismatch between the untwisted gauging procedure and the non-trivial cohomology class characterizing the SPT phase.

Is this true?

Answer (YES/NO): NO